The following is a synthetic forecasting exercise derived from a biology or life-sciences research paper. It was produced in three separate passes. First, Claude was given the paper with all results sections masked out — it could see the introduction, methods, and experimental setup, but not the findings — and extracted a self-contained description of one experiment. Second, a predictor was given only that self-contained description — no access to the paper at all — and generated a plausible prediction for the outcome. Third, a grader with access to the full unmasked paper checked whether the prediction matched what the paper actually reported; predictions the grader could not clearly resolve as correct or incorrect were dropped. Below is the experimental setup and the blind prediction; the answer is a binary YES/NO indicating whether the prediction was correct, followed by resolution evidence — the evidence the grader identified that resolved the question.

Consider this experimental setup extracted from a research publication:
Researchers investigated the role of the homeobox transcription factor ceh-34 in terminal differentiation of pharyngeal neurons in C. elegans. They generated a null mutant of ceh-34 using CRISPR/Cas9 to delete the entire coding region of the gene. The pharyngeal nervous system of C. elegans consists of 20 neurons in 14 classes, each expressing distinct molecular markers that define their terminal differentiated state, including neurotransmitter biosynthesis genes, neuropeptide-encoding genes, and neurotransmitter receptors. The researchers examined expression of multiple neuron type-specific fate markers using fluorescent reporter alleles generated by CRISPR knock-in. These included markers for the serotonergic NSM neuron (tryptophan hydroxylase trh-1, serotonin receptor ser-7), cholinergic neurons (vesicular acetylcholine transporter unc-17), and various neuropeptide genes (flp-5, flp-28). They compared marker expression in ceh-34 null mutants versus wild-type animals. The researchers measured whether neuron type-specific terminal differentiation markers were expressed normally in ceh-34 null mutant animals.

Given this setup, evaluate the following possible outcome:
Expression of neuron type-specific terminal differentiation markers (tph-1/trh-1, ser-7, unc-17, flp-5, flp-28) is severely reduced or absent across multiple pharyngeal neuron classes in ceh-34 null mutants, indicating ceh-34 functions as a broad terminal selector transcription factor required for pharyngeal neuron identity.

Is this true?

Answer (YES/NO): YES